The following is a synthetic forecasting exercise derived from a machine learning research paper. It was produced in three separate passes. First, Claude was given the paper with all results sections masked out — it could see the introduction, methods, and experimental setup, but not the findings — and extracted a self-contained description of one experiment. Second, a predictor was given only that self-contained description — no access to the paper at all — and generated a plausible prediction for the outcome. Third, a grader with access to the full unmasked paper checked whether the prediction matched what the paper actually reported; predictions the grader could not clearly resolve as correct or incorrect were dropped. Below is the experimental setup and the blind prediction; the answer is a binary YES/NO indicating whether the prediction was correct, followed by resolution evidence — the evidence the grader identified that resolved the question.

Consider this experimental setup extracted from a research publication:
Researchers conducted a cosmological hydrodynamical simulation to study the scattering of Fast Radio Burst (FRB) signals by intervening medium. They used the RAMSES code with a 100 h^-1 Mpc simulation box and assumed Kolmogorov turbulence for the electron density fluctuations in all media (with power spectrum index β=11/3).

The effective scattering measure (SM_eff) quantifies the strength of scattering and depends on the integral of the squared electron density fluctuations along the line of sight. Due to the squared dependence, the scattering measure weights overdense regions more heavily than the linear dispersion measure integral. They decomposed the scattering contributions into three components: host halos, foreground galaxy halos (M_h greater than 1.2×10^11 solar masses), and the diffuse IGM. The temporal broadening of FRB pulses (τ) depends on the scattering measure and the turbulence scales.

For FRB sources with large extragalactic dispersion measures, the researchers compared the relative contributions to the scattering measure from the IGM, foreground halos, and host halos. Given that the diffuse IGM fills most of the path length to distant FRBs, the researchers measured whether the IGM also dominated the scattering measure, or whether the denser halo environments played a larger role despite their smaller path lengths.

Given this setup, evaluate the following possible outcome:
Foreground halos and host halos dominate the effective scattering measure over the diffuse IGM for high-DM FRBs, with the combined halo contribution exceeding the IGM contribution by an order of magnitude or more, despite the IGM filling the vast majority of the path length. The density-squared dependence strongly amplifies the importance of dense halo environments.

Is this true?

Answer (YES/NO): YES